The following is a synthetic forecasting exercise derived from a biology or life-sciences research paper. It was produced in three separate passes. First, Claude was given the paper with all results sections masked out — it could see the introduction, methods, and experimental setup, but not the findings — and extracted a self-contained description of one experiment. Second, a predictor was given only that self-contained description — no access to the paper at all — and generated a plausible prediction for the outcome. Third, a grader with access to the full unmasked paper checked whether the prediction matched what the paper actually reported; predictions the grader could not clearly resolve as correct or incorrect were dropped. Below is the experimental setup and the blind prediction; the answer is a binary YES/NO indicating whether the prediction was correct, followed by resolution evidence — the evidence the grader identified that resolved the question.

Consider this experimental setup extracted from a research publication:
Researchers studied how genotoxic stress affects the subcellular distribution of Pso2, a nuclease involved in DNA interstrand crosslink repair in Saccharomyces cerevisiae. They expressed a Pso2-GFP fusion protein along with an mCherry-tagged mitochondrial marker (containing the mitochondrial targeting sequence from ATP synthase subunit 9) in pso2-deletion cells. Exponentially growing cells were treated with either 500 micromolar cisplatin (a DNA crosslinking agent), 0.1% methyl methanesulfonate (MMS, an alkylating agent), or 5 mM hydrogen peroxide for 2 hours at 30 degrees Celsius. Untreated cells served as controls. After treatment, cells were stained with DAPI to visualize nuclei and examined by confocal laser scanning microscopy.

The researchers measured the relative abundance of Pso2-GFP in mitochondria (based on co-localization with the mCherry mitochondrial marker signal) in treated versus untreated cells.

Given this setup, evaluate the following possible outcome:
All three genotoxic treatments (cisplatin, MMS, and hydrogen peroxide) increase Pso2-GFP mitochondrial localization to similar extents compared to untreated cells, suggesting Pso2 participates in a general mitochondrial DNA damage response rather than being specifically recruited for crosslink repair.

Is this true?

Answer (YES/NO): NO